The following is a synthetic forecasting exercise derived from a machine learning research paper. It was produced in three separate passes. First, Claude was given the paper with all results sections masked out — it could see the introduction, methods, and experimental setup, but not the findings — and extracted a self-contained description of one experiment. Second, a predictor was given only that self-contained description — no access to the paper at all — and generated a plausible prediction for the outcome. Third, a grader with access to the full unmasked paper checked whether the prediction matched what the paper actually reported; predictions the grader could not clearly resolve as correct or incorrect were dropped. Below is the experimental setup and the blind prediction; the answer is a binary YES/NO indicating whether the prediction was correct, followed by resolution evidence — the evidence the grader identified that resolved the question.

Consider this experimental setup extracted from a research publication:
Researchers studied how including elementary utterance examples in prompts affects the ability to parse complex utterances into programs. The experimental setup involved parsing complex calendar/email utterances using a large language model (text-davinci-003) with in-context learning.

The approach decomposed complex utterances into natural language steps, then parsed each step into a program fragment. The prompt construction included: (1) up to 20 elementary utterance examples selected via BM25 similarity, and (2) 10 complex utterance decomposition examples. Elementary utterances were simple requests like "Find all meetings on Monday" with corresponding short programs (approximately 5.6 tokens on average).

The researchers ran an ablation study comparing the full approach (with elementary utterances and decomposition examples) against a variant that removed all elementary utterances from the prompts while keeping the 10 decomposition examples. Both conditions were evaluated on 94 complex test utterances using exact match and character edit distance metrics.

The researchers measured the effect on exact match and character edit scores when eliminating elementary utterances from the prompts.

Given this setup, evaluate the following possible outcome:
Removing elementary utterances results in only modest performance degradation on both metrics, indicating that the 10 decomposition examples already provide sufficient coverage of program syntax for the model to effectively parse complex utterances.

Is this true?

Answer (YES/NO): NO